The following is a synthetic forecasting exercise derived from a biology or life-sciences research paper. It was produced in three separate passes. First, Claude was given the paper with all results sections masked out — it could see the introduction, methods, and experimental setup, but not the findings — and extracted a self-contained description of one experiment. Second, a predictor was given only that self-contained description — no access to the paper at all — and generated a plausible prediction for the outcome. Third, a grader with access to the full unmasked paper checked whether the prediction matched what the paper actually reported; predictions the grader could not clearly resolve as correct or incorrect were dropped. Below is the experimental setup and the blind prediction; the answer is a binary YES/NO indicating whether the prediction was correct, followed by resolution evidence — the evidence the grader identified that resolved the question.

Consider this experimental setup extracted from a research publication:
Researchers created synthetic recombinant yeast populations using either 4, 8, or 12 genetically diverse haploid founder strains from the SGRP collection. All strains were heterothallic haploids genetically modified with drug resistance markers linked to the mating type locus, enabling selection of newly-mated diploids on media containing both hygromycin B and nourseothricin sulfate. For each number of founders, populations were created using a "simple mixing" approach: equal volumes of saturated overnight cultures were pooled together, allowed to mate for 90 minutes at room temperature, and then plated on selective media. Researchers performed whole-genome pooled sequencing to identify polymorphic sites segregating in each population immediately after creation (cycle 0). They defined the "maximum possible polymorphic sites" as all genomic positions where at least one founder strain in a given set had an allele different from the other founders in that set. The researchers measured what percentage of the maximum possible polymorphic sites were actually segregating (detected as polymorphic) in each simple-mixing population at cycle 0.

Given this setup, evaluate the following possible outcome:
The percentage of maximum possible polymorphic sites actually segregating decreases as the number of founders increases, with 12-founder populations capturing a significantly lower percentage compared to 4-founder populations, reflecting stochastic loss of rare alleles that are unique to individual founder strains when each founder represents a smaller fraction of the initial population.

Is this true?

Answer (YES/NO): YES